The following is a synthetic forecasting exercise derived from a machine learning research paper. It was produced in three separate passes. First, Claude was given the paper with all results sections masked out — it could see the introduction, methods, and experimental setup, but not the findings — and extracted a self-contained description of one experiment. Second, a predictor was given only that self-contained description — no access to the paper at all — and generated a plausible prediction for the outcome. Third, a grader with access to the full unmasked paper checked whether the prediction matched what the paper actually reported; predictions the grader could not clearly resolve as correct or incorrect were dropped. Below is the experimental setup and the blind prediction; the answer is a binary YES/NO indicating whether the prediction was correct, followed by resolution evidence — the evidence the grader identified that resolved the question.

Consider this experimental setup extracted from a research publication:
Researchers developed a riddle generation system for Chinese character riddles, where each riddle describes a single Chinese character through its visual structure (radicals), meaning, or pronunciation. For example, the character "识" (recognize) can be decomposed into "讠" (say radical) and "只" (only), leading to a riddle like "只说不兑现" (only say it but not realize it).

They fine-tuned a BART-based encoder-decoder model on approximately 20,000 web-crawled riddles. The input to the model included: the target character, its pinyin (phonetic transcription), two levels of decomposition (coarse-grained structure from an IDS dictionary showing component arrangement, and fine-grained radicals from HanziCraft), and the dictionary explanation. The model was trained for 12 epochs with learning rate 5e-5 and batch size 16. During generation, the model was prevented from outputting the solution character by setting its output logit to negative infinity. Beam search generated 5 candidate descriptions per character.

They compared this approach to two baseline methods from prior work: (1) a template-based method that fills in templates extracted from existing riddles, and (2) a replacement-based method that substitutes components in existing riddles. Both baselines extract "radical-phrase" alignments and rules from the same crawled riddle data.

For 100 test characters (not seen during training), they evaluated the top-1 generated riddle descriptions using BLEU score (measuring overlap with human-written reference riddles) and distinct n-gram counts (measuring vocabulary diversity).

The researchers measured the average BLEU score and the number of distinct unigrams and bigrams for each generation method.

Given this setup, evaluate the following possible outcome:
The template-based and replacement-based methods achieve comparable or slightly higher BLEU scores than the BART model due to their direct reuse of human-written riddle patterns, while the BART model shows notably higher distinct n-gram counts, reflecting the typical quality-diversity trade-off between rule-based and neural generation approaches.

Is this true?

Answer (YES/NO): NO